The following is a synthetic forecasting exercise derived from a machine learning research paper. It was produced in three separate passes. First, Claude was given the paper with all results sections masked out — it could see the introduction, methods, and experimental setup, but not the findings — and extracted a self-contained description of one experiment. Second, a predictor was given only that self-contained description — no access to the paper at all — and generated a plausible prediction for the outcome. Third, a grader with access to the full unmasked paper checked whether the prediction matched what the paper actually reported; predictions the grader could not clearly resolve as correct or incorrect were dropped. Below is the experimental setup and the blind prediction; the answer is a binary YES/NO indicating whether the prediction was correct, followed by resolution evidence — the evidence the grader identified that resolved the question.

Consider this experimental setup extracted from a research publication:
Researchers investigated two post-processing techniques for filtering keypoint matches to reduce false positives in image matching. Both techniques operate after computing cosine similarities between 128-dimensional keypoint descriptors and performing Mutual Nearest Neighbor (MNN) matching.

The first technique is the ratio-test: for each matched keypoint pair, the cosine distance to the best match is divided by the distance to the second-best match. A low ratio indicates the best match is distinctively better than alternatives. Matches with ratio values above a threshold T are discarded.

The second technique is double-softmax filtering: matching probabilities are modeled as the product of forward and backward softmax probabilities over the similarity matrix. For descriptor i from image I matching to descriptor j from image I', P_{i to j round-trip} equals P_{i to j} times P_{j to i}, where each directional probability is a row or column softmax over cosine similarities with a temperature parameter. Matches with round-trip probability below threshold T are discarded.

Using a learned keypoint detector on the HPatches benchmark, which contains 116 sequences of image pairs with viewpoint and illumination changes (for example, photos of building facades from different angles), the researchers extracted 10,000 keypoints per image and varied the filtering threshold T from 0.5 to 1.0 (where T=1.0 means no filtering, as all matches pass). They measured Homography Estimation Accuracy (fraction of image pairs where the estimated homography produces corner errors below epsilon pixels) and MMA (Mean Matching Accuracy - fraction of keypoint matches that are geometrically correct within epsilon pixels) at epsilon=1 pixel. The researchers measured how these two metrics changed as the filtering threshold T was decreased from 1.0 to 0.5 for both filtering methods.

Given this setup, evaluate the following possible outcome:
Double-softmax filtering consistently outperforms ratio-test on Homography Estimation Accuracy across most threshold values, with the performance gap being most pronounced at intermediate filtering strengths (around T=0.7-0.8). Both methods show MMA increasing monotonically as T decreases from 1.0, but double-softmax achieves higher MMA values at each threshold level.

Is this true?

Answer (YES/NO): NO